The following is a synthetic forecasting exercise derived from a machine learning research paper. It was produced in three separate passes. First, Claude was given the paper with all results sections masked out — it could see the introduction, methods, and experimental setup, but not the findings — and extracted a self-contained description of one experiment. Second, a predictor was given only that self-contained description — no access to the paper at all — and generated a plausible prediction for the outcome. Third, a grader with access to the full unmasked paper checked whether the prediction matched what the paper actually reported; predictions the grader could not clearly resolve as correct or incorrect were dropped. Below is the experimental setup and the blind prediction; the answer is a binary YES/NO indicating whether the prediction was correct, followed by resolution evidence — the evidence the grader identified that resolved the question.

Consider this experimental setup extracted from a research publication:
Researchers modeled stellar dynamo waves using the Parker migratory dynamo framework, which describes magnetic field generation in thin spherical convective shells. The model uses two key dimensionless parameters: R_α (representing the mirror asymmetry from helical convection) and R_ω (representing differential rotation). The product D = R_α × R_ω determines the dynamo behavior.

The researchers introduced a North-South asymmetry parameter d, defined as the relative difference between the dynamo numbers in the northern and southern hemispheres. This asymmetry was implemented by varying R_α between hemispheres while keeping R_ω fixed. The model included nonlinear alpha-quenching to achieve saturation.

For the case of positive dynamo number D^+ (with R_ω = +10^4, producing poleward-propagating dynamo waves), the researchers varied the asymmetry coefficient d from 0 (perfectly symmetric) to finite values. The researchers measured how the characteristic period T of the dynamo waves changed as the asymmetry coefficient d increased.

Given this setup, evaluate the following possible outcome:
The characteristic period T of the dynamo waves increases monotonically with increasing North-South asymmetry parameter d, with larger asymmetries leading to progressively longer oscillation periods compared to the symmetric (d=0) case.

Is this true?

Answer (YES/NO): YES